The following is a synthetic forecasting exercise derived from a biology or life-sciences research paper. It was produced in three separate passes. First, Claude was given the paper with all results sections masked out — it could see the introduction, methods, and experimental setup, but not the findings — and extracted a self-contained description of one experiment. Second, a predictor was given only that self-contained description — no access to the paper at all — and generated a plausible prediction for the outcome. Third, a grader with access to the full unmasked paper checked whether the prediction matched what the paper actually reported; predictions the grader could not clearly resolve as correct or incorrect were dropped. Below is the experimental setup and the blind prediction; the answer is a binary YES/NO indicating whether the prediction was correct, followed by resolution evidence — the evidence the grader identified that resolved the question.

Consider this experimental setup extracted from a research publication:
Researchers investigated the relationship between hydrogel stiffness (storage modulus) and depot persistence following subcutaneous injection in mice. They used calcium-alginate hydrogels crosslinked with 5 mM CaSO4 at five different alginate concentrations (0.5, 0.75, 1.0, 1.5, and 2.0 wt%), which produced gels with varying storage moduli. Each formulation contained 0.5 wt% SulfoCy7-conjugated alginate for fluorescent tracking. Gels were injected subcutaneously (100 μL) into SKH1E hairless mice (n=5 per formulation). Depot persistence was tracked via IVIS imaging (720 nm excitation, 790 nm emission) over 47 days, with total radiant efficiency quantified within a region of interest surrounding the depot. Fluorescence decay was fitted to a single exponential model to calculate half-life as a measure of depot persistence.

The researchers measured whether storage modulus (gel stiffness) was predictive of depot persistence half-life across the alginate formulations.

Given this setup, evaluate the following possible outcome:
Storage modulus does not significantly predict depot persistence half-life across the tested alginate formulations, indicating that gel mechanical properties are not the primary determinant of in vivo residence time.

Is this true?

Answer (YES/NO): NO